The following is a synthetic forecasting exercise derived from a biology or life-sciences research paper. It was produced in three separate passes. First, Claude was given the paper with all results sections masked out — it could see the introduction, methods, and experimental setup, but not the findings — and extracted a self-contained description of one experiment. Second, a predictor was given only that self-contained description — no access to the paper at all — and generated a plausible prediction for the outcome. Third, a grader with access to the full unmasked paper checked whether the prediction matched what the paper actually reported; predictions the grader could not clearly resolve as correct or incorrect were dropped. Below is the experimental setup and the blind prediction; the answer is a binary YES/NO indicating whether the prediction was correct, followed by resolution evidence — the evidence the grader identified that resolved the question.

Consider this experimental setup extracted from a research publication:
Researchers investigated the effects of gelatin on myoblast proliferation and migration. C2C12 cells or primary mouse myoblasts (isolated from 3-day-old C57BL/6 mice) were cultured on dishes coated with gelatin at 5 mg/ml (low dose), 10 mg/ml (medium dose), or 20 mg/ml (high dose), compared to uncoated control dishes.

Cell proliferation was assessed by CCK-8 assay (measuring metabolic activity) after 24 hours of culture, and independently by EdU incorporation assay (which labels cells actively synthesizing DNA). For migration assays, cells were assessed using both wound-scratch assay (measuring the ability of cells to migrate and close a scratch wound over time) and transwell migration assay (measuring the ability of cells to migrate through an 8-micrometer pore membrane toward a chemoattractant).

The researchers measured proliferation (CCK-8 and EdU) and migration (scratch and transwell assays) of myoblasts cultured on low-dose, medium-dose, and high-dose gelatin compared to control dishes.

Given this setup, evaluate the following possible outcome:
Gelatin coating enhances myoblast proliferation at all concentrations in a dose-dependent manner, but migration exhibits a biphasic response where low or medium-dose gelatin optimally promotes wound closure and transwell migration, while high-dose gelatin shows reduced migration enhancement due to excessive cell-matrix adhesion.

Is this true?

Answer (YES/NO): NO